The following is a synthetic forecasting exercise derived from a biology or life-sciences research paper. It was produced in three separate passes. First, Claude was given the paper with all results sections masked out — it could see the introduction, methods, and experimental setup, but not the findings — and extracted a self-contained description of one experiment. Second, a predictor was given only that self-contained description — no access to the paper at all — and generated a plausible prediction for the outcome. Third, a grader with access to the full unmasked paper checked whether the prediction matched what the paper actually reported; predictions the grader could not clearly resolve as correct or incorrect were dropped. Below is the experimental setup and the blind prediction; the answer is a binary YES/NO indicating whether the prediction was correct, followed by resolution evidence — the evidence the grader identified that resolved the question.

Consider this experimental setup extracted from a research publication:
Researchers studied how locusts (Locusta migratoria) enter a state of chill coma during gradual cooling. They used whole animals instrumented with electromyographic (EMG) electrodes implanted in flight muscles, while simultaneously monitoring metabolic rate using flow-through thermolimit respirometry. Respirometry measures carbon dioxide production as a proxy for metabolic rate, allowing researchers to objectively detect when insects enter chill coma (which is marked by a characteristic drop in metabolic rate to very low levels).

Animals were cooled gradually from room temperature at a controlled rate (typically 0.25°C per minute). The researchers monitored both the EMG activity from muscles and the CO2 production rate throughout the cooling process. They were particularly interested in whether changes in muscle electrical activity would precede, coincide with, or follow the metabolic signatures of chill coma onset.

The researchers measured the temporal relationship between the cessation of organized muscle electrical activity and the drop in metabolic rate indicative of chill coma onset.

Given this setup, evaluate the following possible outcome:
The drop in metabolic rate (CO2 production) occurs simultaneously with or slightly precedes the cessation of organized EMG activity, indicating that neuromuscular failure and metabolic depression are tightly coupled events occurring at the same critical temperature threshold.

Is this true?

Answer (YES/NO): YES